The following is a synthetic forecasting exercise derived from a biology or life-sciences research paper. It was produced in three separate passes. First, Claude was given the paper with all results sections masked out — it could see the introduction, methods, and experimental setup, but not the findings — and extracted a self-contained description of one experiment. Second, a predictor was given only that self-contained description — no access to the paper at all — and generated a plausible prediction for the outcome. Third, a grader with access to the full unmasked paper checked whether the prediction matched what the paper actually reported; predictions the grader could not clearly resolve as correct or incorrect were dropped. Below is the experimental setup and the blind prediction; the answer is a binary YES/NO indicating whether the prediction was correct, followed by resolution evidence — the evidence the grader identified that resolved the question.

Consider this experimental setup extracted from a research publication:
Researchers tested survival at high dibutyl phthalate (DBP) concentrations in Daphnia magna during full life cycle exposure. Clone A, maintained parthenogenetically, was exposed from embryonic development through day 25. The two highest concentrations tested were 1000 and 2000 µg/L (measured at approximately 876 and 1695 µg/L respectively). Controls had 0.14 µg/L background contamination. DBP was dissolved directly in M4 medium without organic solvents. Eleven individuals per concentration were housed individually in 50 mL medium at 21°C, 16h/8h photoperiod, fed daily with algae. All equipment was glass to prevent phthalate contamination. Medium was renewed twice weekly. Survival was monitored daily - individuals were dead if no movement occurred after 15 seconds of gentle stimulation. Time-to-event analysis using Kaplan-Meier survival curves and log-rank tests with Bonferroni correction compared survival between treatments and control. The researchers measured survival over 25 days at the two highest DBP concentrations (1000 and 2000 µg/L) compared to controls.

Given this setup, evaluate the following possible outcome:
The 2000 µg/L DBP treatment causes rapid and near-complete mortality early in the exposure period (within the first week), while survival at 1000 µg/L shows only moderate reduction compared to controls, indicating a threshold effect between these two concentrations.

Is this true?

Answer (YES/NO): NO